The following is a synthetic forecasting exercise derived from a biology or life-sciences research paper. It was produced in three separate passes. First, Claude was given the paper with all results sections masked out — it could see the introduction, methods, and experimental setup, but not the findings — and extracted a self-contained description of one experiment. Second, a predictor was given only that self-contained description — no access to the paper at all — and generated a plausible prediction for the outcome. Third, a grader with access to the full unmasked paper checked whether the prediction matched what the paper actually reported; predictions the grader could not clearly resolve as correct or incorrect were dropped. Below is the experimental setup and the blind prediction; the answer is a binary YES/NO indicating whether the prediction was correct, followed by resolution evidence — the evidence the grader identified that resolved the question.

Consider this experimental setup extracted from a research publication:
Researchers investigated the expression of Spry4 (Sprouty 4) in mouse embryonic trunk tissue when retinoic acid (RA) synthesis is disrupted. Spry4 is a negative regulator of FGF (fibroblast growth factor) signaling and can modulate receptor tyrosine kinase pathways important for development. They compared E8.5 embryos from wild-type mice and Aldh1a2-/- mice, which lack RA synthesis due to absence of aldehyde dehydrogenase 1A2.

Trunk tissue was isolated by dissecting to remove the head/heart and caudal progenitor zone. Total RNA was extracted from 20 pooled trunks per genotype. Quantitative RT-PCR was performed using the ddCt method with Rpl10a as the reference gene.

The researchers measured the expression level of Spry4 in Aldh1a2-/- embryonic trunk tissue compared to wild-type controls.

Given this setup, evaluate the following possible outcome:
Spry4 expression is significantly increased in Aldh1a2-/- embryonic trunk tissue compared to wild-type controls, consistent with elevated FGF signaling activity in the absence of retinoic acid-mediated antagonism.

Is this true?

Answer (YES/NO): YES